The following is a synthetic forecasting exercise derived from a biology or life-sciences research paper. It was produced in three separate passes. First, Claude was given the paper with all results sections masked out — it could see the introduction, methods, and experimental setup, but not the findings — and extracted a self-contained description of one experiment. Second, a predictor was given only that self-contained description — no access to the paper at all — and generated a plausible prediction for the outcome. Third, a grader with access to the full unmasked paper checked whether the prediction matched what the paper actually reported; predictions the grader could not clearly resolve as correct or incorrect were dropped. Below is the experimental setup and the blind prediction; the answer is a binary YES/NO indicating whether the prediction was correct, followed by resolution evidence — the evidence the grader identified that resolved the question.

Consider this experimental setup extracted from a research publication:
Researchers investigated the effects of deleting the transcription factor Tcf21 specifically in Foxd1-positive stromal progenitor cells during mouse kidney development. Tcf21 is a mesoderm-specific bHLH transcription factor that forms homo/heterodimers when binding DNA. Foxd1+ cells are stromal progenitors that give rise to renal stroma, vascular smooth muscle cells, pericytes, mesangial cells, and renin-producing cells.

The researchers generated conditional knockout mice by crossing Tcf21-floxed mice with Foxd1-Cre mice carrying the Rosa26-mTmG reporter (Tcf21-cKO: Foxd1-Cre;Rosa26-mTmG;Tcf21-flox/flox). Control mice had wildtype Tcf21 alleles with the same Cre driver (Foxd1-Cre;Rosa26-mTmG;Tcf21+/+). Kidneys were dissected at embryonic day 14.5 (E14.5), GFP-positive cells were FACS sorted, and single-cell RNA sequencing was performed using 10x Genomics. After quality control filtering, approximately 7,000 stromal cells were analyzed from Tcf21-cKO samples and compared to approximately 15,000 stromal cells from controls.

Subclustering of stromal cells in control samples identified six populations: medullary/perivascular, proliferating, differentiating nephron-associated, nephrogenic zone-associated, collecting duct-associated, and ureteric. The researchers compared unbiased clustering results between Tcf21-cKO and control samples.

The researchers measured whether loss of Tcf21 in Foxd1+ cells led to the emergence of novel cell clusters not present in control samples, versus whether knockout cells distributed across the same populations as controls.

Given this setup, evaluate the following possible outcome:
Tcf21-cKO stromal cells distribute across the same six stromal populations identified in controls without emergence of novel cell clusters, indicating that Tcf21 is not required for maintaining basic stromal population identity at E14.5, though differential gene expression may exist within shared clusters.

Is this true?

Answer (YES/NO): NO